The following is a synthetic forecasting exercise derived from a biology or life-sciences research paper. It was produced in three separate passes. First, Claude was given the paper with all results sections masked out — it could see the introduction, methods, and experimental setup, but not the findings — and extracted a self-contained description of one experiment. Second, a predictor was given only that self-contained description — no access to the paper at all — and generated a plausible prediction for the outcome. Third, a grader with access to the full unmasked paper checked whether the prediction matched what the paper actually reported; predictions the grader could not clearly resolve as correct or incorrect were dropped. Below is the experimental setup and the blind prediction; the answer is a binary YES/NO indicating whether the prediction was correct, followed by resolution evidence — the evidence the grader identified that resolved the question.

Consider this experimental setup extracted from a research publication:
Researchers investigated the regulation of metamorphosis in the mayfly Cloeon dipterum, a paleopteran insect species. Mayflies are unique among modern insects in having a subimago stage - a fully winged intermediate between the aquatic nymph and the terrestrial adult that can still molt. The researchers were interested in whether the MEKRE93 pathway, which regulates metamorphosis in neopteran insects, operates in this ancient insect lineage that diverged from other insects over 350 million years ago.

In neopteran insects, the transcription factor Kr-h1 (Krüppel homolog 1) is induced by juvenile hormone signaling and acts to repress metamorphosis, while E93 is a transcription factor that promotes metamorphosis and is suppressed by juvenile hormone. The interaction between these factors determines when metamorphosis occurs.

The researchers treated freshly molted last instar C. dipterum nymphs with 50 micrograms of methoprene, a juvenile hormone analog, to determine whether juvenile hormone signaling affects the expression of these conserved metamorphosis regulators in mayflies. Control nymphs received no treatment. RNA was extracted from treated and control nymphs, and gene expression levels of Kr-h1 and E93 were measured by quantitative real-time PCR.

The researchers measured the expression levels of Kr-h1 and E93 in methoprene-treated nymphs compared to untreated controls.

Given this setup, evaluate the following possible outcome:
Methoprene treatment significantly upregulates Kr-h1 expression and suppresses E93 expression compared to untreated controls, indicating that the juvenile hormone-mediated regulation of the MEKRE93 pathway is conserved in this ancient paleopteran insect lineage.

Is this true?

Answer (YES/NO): YES